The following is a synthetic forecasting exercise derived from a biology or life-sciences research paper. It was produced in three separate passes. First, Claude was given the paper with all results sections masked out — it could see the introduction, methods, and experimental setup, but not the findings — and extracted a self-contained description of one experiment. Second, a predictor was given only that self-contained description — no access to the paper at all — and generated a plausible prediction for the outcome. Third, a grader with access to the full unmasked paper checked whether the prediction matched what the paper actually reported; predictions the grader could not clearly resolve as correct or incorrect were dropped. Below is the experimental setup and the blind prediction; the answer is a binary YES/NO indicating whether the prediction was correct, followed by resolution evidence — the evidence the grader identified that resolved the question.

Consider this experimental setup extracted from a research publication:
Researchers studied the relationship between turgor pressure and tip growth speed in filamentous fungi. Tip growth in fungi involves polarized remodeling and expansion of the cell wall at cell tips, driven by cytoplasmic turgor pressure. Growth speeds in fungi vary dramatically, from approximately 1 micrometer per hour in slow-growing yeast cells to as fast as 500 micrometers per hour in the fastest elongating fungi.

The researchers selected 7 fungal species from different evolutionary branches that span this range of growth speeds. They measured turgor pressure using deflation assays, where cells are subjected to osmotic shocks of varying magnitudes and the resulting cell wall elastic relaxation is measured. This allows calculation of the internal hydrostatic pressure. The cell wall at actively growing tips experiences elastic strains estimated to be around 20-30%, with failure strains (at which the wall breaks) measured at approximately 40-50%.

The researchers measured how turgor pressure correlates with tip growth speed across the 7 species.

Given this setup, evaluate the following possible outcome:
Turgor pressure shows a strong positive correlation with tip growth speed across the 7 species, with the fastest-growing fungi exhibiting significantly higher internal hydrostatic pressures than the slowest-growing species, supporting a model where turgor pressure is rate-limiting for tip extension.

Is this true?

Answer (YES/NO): NO